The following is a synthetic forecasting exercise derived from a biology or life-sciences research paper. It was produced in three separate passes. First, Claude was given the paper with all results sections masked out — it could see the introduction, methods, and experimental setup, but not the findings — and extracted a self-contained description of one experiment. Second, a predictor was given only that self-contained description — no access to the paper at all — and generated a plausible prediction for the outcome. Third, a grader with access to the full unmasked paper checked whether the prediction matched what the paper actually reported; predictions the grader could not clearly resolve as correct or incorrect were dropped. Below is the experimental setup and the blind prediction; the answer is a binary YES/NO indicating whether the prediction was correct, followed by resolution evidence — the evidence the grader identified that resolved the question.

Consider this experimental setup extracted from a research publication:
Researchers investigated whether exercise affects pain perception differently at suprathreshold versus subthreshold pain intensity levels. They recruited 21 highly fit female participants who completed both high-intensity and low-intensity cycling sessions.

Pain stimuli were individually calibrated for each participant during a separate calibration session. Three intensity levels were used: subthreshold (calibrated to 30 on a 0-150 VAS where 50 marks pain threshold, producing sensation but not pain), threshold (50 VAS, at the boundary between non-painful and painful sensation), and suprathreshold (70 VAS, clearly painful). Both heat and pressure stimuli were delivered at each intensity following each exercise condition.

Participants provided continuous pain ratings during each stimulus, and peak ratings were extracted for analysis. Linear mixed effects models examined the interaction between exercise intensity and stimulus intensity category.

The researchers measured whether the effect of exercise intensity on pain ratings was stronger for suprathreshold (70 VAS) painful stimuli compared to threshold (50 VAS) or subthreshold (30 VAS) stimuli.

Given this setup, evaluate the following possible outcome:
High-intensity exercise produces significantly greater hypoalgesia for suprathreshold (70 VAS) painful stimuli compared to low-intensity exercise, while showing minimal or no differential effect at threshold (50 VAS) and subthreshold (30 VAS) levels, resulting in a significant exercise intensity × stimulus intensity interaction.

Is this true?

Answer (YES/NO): YES